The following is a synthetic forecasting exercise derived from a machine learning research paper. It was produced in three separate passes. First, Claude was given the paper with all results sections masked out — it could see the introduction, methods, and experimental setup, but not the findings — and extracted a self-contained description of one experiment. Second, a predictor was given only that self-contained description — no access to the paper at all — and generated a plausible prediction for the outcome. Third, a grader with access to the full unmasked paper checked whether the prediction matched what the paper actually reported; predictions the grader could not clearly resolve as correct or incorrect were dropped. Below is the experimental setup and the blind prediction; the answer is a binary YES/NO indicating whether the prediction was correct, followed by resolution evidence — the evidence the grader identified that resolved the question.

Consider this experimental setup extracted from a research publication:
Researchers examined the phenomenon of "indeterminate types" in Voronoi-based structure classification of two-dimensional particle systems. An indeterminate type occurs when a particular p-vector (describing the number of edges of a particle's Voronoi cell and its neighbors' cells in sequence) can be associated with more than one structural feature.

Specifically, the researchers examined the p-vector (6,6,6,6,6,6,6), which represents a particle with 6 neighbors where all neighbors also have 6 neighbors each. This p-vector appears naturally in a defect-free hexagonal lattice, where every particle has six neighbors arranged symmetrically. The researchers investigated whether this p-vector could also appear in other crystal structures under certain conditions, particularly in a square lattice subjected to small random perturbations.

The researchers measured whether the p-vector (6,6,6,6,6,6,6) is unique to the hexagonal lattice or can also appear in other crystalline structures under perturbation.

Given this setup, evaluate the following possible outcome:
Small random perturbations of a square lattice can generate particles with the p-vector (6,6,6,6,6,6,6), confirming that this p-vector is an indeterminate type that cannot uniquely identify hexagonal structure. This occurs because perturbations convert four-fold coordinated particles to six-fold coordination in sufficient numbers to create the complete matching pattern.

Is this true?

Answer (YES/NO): YES